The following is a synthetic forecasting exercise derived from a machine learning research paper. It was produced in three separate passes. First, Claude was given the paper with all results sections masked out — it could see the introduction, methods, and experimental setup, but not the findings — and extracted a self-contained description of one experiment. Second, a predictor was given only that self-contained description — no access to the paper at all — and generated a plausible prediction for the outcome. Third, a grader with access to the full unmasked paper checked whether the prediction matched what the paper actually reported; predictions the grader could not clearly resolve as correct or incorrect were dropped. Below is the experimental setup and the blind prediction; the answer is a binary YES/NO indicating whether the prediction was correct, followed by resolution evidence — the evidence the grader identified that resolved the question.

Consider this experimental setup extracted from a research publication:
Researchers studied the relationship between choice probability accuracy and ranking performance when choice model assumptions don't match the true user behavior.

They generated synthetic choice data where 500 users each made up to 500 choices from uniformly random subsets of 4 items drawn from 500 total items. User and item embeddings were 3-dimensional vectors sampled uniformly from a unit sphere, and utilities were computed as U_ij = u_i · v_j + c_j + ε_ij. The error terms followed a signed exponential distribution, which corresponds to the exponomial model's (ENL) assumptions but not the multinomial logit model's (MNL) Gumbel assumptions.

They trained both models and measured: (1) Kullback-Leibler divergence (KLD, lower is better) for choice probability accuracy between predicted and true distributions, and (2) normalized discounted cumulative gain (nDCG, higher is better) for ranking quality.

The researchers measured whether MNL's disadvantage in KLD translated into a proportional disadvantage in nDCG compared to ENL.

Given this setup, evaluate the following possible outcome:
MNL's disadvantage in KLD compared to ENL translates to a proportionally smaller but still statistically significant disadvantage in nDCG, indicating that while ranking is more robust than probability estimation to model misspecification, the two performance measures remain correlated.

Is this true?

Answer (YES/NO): NO